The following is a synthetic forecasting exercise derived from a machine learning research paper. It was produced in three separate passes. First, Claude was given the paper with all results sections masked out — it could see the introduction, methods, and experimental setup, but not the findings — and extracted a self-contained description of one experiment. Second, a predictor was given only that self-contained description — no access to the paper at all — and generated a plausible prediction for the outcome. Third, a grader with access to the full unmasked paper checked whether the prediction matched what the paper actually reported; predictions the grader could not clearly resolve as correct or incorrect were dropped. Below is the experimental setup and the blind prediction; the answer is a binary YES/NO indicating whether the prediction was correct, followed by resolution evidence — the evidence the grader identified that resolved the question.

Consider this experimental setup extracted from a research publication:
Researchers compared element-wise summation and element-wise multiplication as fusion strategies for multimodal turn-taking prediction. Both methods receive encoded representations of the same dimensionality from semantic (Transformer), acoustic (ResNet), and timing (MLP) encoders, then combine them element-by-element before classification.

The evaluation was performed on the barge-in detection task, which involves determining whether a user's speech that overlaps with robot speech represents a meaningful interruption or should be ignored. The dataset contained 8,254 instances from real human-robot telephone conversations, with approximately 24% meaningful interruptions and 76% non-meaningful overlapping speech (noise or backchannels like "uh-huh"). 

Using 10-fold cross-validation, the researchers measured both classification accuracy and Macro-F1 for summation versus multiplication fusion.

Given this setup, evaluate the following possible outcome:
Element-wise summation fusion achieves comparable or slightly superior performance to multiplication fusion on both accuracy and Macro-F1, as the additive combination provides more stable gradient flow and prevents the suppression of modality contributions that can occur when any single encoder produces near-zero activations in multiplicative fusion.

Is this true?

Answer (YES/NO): NO